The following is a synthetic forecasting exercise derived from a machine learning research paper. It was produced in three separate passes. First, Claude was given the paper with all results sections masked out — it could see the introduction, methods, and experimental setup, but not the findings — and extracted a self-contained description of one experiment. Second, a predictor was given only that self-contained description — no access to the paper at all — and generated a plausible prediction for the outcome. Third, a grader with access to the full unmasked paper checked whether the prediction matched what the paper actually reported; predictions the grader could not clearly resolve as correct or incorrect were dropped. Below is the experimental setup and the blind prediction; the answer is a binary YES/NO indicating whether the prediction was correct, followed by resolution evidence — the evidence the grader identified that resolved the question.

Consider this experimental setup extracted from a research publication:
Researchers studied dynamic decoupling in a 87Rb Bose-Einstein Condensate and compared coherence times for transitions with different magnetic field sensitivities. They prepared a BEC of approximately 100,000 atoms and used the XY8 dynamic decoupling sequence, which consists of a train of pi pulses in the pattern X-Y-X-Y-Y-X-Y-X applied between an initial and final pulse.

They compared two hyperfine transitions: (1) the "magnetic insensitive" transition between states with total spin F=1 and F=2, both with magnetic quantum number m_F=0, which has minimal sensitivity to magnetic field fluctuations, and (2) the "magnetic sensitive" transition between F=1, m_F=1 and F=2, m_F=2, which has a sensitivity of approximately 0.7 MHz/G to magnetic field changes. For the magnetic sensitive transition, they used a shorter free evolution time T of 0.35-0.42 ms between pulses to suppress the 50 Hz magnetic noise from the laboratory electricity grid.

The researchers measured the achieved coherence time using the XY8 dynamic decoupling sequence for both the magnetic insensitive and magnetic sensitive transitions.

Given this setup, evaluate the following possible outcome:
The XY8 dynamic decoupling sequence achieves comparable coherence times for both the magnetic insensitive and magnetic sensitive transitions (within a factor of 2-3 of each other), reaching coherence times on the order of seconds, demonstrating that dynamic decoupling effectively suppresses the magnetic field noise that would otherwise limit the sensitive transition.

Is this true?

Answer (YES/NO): NO